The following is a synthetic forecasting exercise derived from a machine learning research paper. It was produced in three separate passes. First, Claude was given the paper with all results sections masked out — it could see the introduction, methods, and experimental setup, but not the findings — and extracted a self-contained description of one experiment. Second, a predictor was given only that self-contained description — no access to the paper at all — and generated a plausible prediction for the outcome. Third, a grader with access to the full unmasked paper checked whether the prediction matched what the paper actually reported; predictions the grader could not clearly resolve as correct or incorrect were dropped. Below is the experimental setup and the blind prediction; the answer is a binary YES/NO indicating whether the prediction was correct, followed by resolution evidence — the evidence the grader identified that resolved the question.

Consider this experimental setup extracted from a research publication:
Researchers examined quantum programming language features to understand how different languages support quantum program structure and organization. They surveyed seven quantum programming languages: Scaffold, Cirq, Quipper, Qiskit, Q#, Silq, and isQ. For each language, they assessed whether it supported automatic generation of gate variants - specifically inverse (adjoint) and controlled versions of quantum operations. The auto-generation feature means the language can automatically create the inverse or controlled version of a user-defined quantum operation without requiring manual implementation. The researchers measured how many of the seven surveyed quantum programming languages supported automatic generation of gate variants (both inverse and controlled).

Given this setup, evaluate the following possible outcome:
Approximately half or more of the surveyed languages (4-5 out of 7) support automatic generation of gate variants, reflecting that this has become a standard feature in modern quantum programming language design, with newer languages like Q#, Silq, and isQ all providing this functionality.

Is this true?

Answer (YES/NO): NO